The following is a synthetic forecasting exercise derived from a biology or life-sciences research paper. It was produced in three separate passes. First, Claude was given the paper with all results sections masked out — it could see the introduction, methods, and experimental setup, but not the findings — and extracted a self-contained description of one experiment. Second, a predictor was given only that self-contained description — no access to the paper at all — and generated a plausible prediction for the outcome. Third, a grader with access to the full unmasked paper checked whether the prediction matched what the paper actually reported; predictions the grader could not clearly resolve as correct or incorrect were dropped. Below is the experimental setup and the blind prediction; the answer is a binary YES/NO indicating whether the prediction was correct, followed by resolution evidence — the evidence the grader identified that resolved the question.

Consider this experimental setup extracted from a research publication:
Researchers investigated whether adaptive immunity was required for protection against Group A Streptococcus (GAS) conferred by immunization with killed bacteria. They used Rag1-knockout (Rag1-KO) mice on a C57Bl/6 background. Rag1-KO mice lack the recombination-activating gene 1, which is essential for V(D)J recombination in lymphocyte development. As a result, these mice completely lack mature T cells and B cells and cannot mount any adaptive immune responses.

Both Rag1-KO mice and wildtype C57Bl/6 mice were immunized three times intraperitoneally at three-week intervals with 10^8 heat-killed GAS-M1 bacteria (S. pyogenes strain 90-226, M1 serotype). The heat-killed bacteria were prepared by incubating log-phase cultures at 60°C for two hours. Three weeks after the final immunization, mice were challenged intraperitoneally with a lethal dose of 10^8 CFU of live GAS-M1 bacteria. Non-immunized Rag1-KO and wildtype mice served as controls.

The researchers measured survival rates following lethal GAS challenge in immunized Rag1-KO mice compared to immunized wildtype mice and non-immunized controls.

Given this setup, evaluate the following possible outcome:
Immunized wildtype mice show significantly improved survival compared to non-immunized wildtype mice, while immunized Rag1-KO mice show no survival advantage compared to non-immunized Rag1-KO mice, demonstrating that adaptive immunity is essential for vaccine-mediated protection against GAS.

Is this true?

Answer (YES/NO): NO